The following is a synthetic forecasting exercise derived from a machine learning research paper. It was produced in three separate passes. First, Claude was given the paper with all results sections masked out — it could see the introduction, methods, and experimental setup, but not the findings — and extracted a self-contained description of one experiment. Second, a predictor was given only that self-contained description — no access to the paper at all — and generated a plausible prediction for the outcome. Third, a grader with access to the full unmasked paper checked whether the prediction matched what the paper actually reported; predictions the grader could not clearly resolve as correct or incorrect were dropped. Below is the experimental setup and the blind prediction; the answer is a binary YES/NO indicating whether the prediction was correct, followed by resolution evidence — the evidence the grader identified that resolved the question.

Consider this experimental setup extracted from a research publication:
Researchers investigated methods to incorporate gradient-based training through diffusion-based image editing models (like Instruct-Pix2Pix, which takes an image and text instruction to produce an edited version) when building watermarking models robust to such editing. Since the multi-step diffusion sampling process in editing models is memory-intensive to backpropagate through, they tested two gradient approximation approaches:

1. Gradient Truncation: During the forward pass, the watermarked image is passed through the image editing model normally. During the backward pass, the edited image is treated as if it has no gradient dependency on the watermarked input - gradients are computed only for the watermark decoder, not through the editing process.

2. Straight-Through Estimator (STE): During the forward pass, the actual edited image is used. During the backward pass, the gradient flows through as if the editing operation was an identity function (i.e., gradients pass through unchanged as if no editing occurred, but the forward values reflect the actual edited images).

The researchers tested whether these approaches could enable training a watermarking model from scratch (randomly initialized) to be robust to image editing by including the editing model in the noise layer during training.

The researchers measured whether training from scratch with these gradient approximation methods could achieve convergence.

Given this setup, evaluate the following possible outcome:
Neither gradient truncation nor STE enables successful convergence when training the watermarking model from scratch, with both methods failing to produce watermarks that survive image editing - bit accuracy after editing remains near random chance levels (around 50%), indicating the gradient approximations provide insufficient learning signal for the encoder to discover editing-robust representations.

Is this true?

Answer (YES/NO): NO